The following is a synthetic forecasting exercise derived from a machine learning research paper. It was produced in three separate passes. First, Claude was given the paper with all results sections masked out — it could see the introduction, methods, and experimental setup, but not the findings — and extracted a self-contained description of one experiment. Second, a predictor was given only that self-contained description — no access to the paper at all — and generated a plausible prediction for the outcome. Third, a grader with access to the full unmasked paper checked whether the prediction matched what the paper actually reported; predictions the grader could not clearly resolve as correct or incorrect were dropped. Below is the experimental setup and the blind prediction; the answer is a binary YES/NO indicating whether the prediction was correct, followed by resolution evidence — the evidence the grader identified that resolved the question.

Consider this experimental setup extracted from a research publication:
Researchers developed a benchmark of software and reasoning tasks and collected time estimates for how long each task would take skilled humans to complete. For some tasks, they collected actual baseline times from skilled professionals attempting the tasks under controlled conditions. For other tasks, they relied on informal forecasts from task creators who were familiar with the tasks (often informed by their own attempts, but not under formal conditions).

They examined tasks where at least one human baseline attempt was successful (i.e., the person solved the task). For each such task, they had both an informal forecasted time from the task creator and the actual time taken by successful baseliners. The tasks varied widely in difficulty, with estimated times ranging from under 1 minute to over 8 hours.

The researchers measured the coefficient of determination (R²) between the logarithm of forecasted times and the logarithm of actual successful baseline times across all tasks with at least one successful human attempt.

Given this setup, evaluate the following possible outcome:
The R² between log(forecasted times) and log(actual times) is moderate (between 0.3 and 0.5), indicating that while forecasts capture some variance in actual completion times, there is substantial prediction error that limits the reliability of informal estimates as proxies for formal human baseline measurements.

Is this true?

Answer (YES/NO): NO